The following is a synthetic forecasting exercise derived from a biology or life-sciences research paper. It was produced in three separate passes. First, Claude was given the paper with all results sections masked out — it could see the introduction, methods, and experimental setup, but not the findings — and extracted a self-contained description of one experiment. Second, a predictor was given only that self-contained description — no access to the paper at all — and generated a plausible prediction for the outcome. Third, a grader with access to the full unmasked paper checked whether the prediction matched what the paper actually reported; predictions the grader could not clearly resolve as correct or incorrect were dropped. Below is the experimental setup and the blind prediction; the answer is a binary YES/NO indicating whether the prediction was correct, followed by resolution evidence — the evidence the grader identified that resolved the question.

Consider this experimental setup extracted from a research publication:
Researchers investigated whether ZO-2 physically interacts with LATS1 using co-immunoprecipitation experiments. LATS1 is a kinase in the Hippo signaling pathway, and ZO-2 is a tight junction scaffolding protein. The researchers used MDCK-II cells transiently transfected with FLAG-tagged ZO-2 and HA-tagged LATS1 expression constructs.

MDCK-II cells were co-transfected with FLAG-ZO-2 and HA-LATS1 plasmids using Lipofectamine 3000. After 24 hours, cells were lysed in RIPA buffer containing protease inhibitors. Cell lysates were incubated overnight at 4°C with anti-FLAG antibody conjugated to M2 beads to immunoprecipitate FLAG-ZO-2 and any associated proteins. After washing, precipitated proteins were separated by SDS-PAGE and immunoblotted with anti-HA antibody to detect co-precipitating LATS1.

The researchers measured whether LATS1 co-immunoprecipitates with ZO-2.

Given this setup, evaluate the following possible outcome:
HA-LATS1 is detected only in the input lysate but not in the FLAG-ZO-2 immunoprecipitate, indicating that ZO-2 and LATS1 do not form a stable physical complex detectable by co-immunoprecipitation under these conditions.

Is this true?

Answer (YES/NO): NO